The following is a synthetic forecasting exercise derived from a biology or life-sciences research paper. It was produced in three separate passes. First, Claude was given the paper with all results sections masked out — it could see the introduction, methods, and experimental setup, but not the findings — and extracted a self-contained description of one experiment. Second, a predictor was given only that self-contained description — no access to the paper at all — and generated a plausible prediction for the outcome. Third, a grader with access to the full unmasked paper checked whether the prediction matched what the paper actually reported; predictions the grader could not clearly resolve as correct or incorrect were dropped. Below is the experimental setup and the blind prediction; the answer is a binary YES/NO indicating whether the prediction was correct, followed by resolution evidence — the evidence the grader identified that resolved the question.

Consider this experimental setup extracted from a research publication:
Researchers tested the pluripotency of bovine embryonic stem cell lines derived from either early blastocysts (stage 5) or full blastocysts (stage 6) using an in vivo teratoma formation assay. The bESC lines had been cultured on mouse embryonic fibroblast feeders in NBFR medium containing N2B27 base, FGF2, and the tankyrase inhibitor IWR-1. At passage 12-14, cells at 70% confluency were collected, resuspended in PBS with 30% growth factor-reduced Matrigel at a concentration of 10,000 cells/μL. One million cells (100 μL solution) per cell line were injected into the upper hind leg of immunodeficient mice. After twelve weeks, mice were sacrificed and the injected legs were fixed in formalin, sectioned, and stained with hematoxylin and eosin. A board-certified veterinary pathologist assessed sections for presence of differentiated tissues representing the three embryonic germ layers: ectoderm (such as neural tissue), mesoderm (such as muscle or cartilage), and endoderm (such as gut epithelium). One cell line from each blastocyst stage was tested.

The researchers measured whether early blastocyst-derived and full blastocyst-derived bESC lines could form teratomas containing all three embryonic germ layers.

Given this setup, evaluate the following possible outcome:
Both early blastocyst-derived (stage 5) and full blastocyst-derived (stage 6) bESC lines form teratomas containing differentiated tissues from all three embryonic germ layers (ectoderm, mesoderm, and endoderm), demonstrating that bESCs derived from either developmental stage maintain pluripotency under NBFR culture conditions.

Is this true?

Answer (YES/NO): YES